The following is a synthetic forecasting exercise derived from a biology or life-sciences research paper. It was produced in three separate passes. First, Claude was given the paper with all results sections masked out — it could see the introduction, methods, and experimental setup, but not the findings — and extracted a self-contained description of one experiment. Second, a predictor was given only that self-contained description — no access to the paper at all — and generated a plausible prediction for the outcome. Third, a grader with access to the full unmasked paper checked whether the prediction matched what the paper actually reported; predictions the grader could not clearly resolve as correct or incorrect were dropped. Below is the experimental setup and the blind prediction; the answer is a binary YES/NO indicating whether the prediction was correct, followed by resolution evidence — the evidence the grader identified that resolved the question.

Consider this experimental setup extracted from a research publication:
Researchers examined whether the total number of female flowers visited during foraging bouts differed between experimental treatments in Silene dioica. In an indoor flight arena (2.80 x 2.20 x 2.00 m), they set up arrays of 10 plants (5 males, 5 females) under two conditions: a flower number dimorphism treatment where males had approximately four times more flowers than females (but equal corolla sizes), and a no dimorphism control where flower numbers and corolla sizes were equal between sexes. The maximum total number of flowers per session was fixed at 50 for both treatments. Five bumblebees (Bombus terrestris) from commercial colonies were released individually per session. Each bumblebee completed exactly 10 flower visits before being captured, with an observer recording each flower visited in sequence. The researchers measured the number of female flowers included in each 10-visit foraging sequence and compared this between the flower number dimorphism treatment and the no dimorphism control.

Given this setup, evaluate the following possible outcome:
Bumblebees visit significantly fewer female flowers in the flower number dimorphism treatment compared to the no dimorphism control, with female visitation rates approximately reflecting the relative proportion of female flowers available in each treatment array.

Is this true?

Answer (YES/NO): YES